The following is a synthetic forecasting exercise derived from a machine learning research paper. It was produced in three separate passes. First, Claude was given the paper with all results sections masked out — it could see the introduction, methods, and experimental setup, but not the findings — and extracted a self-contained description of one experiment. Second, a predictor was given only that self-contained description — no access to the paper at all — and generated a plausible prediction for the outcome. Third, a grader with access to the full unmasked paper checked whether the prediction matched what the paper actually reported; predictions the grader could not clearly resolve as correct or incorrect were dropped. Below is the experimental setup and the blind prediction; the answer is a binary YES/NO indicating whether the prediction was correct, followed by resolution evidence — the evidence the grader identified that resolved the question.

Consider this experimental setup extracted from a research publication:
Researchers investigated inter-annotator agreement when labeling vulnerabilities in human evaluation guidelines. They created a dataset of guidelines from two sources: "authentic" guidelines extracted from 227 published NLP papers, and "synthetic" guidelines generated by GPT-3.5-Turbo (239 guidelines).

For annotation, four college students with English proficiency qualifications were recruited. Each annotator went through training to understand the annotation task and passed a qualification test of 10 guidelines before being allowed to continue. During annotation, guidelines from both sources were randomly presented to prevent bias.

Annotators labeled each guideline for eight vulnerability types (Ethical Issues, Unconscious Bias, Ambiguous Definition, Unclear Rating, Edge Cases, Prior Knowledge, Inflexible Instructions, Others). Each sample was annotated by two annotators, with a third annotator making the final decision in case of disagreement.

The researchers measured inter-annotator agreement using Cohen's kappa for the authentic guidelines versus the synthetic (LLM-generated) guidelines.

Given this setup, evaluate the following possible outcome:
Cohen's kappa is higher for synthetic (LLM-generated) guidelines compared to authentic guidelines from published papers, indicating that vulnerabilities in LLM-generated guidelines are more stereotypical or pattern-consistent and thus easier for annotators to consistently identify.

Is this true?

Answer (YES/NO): YES